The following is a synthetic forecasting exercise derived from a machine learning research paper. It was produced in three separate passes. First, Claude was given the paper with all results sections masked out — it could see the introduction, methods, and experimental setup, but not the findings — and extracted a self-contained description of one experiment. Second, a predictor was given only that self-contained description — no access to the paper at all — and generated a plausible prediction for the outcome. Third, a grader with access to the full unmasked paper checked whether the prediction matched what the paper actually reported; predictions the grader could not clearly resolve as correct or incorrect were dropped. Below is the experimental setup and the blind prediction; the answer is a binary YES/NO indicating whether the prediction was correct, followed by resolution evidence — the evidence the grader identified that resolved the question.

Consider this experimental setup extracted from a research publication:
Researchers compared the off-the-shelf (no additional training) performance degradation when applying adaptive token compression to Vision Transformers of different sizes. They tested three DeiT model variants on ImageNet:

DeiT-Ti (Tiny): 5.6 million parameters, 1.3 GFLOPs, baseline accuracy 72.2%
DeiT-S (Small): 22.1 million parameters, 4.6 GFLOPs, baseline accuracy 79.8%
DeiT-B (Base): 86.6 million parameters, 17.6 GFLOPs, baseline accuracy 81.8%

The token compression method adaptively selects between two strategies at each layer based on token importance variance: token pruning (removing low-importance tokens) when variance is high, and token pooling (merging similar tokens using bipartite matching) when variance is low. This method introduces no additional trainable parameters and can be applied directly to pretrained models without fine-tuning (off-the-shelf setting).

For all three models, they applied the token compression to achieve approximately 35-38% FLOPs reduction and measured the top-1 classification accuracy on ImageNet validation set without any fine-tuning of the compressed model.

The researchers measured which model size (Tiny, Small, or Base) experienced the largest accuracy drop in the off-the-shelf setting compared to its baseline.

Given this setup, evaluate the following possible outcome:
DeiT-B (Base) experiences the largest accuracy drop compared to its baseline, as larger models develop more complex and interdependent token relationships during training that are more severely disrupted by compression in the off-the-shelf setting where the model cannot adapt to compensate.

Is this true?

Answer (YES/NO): YES